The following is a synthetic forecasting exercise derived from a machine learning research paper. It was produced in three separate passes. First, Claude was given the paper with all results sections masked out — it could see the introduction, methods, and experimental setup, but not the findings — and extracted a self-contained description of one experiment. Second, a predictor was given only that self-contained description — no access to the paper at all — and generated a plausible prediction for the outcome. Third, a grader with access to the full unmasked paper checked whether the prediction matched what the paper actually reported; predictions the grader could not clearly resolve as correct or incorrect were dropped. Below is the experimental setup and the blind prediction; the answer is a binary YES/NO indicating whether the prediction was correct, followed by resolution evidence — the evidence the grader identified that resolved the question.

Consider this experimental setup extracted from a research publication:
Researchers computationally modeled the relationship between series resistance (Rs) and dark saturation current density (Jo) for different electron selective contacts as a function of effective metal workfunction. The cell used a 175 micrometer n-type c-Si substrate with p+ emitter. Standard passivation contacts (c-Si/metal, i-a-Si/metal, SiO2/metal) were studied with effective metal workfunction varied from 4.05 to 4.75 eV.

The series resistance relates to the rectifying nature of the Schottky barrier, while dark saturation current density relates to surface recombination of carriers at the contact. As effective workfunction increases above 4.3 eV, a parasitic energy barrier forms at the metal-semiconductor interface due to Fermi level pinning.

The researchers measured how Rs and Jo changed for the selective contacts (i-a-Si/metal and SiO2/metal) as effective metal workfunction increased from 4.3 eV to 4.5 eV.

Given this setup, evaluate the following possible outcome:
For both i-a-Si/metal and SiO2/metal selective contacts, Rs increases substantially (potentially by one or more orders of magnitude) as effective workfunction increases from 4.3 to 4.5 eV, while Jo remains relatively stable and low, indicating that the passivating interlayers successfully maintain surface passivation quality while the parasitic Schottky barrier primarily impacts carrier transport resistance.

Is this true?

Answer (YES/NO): NO